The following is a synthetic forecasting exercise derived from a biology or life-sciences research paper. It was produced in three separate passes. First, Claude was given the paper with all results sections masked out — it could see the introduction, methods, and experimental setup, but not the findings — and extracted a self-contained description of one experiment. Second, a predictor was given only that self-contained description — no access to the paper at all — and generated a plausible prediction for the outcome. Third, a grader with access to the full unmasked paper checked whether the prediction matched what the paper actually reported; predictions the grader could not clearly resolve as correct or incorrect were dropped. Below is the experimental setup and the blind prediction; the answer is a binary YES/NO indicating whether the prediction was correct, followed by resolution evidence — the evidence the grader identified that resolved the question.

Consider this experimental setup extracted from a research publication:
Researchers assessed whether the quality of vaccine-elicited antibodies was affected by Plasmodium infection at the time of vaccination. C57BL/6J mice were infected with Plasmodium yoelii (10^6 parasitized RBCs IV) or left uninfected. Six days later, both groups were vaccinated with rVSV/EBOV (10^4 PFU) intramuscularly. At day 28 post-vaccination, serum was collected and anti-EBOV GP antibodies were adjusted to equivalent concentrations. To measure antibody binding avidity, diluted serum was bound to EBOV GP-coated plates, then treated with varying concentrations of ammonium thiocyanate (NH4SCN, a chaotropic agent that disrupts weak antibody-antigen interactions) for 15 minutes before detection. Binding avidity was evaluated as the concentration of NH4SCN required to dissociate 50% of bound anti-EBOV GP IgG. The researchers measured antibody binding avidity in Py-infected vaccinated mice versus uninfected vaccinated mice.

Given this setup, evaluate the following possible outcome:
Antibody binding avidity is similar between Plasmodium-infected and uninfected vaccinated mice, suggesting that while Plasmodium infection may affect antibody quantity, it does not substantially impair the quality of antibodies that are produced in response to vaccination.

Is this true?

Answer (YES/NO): YES